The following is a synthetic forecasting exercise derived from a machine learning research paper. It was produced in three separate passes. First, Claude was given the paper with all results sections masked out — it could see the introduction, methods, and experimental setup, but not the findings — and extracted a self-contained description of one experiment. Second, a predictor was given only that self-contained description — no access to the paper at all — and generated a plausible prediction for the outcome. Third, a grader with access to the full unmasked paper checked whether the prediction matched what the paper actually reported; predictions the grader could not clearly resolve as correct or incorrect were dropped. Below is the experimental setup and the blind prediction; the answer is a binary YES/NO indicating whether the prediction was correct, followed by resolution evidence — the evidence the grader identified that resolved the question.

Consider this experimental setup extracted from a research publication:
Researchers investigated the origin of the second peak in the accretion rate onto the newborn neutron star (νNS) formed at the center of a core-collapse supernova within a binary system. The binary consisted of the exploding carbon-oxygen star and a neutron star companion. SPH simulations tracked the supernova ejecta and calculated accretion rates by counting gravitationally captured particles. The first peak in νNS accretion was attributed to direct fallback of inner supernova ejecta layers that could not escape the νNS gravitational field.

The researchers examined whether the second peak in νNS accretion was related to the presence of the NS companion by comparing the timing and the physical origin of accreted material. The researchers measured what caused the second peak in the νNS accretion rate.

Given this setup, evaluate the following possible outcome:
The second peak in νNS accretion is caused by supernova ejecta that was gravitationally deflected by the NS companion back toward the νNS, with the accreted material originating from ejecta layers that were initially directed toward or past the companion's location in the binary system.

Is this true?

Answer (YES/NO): NO